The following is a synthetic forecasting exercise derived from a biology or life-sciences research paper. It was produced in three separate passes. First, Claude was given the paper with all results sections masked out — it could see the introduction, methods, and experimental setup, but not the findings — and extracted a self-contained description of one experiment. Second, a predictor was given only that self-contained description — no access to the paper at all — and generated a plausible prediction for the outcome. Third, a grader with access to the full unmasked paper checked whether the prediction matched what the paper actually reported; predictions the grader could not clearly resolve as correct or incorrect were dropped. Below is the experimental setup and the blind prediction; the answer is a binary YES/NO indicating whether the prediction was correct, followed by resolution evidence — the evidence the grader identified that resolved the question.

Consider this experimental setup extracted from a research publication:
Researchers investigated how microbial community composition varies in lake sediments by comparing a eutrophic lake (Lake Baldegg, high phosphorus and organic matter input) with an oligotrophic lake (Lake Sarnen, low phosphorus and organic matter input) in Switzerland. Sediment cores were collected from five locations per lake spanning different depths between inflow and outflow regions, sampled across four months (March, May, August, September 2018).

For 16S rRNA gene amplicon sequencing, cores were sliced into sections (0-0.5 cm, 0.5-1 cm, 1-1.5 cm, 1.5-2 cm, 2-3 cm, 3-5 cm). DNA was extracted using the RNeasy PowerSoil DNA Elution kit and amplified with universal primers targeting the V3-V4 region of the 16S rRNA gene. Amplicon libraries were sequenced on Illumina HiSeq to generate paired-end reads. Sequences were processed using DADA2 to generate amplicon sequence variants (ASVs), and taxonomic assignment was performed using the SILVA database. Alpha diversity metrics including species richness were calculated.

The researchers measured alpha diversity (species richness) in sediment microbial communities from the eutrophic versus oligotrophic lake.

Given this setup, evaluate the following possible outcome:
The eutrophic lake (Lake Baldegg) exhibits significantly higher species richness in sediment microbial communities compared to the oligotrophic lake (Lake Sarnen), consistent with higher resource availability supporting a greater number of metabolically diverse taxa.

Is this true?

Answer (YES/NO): NO